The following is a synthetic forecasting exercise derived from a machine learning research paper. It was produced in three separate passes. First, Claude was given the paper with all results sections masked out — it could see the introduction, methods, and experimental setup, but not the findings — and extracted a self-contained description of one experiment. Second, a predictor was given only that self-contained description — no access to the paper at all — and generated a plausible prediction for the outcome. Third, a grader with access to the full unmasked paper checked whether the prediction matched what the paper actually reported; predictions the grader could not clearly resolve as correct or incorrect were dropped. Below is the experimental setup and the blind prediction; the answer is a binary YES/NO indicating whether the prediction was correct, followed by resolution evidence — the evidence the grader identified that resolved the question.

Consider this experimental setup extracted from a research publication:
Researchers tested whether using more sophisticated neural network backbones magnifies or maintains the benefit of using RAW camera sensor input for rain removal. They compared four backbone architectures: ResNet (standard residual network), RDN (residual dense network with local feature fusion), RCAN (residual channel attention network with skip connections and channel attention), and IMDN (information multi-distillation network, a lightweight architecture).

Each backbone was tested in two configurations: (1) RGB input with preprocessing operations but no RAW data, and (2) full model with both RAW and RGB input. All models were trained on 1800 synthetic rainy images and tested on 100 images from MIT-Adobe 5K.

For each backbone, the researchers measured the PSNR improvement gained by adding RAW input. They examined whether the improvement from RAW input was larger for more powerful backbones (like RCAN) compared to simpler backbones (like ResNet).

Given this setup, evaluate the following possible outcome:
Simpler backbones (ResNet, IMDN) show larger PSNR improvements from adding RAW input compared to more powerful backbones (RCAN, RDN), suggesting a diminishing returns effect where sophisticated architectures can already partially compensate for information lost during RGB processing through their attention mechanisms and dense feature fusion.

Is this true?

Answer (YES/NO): NO